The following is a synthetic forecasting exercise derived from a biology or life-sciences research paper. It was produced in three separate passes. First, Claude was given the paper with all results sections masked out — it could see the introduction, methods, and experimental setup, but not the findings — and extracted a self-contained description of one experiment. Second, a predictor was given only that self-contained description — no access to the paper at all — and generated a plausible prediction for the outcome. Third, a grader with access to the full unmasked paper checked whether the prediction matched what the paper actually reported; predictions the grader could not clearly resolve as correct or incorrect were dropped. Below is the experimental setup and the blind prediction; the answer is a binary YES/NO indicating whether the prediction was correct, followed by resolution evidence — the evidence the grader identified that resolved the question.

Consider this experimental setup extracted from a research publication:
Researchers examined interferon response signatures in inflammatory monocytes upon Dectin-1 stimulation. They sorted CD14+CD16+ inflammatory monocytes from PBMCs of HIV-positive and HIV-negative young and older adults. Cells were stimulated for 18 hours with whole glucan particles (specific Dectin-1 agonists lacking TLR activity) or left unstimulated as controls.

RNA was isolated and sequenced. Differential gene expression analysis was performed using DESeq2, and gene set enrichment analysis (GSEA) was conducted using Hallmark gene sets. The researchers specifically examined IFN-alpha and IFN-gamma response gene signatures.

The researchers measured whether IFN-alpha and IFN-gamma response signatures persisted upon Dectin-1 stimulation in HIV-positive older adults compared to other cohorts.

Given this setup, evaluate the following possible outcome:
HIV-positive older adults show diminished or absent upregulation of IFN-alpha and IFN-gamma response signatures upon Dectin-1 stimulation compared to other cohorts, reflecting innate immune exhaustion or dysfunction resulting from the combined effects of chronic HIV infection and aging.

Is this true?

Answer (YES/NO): NO